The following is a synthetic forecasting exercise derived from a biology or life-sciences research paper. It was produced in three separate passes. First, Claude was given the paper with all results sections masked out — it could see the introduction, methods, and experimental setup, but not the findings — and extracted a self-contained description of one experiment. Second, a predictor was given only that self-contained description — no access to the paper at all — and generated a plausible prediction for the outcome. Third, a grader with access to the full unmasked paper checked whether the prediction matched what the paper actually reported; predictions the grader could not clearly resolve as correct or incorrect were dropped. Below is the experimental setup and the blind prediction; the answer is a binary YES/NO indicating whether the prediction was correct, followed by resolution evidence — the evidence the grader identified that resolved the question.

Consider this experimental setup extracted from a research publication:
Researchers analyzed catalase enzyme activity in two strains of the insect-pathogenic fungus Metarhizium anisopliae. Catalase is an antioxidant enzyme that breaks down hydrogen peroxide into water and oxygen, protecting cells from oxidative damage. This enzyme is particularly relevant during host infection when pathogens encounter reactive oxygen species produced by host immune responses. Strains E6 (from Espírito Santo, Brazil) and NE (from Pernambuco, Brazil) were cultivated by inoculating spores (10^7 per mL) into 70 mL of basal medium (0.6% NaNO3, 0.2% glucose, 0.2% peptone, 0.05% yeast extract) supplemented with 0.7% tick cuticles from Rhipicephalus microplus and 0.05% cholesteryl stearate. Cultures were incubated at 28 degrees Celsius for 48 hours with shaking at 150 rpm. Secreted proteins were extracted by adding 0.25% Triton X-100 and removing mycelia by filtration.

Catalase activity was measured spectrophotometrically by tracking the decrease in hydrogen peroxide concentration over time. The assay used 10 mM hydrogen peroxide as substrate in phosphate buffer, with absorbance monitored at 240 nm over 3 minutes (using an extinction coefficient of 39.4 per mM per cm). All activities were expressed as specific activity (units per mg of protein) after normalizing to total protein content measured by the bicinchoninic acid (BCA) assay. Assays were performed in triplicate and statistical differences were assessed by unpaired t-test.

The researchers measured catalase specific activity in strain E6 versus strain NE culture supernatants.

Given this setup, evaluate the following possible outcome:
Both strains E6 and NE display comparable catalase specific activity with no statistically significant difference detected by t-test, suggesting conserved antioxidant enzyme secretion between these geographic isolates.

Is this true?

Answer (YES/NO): NO